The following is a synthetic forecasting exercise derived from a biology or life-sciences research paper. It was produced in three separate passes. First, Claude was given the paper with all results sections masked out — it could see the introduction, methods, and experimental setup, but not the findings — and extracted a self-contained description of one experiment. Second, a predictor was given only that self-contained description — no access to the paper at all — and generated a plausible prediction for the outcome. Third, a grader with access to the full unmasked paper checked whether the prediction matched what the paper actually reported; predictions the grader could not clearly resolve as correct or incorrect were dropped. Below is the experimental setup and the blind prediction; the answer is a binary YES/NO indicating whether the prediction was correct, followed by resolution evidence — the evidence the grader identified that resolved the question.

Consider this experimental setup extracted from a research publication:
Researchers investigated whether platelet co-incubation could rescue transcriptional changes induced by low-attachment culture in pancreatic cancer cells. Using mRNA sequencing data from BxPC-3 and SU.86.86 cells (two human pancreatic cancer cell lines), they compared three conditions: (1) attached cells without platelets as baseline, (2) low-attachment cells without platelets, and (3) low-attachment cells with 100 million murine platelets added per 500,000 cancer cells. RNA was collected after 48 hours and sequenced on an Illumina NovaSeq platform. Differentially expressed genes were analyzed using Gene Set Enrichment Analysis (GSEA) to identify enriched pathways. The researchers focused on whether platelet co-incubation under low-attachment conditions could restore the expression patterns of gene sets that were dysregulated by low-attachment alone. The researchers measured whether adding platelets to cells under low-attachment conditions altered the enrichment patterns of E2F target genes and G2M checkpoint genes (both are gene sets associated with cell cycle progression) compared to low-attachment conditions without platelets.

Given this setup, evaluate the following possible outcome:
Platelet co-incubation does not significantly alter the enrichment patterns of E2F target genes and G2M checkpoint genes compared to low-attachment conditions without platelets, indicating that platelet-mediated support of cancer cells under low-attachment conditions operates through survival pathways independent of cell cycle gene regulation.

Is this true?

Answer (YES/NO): NO